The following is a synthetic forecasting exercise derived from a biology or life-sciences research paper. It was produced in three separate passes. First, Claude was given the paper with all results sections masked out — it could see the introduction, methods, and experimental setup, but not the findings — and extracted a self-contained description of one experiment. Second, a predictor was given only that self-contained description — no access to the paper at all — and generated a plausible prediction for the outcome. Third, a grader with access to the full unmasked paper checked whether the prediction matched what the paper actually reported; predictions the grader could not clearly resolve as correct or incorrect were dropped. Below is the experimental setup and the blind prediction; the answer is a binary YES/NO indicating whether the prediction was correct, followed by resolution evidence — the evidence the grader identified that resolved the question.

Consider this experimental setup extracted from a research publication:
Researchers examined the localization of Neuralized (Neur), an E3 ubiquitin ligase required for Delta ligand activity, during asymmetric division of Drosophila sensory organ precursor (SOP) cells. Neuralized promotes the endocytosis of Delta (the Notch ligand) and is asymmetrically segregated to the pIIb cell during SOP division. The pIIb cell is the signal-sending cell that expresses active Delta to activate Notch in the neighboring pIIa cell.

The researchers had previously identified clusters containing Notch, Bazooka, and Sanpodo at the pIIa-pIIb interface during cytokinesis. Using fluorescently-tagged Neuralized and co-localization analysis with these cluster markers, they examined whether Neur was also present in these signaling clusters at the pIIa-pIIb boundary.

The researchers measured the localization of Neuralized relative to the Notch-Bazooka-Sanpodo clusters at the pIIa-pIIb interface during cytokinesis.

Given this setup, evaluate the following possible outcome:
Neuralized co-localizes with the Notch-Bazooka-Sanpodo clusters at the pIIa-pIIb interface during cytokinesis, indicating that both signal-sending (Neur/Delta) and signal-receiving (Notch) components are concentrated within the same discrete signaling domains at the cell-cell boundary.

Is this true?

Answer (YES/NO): YES